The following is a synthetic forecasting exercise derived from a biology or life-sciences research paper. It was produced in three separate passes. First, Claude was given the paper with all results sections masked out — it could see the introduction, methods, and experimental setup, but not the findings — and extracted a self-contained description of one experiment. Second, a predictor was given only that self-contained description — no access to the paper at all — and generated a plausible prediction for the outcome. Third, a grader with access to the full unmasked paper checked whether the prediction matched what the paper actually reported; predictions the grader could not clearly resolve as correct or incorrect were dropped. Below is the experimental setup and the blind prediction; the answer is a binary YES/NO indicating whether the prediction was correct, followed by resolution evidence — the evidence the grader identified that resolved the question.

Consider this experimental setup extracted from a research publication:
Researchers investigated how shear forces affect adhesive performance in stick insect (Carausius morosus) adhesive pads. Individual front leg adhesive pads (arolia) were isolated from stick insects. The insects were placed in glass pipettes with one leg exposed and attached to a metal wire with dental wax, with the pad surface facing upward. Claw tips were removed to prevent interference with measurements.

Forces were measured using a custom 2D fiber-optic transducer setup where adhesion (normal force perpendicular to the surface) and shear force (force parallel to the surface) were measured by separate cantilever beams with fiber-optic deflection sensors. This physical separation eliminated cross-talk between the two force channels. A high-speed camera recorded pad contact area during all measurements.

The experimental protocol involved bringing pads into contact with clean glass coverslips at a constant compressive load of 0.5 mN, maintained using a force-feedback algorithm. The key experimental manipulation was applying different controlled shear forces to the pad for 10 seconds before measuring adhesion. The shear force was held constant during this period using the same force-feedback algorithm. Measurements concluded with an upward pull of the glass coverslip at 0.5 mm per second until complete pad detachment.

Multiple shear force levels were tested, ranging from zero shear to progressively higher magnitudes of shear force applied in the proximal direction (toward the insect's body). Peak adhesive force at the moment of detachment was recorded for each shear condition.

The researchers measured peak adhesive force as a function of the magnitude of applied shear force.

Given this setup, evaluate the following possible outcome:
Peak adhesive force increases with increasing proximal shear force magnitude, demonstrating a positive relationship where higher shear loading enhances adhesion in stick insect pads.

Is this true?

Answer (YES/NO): YES